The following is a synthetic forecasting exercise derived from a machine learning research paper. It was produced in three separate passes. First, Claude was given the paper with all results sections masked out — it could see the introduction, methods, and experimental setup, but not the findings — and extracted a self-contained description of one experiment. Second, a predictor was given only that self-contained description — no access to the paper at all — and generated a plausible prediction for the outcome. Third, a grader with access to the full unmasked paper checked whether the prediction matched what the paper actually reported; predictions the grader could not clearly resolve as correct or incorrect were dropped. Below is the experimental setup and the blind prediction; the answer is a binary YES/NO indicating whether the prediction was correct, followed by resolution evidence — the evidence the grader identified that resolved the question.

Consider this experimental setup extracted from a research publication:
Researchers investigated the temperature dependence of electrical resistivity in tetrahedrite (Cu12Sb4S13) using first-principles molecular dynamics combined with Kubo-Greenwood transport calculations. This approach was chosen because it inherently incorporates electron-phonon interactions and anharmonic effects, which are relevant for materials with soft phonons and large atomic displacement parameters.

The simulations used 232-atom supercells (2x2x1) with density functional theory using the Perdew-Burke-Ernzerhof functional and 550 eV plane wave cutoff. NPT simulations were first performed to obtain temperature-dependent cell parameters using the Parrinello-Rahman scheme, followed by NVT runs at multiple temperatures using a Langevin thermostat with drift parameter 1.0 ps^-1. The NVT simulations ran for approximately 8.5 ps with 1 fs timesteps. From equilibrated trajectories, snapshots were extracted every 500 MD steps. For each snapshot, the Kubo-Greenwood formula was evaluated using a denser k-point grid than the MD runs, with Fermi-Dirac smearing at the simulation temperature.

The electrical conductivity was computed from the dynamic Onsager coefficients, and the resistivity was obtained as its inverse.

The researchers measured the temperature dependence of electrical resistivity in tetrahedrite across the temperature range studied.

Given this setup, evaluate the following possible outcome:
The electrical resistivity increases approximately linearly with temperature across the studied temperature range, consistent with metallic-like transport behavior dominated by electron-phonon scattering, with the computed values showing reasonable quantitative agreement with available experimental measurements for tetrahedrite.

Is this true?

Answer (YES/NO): NO